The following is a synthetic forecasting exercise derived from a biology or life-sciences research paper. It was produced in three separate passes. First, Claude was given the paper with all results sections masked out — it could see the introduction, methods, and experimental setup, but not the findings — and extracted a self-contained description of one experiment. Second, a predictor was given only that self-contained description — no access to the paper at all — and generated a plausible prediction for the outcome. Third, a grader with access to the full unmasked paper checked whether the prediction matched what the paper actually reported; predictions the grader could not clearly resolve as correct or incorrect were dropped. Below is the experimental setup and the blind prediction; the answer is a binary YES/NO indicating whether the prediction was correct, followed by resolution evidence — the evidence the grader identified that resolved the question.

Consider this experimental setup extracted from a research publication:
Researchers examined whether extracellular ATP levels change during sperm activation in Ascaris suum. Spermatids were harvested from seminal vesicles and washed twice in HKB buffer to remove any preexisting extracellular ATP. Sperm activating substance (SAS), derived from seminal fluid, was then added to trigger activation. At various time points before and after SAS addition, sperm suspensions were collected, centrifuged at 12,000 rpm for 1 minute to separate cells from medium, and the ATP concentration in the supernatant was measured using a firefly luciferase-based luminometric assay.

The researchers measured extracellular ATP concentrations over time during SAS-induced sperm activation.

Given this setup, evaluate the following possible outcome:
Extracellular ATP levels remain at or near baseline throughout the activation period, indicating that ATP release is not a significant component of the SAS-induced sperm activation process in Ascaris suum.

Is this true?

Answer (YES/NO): NO